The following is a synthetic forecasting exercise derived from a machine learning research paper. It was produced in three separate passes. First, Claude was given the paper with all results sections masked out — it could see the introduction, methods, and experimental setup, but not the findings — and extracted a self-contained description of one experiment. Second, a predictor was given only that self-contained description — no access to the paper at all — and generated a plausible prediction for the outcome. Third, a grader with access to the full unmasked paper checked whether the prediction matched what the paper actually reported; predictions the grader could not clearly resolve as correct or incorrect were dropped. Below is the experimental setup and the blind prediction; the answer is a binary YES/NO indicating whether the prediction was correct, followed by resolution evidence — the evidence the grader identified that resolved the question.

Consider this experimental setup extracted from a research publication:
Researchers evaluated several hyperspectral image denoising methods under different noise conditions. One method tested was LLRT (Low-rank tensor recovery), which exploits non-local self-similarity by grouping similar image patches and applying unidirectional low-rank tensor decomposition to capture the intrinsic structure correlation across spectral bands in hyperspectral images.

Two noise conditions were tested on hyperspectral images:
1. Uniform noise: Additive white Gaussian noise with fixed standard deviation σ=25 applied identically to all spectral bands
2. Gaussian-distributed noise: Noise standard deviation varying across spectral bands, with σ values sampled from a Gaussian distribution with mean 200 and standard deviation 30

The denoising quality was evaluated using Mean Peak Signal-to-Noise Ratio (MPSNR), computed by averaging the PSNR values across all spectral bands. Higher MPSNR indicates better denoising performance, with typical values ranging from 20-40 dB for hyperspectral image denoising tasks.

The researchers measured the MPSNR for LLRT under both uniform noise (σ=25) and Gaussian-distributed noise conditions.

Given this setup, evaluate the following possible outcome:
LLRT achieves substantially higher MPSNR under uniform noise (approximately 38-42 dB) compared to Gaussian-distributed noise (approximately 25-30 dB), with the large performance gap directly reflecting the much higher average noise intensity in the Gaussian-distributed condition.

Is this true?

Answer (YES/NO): NO